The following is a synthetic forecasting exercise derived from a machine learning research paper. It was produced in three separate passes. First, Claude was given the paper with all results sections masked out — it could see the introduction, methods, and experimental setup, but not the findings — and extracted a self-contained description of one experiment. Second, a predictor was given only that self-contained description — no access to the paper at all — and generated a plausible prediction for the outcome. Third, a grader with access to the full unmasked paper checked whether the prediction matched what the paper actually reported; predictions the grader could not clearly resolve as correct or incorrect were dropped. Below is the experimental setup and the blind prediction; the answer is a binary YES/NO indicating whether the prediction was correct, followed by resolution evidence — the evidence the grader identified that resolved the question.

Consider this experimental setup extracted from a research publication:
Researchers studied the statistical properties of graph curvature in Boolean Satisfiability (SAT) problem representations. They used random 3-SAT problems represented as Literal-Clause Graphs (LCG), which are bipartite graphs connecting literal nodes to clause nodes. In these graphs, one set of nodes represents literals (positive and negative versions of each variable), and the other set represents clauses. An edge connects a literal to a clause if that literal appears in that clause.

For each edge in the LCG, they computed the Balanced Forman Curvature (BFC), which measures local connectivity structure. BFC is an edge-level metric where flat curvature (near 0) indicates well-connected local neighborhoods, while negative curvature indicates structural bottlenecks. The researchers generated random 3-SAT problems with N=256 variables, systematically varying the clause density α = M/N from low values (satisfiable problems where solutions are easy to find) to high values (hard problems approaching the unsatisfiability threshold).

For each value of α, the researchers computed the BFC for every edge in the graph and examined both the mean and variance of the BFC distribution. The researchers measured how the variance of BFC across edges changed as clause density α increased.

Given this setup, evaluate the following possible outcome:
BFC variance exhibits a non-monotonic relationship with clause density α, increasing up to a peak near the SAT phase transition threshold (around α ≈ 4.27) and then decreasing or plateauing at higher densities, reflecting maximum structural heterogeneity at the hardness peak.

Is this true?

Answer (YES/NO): NO